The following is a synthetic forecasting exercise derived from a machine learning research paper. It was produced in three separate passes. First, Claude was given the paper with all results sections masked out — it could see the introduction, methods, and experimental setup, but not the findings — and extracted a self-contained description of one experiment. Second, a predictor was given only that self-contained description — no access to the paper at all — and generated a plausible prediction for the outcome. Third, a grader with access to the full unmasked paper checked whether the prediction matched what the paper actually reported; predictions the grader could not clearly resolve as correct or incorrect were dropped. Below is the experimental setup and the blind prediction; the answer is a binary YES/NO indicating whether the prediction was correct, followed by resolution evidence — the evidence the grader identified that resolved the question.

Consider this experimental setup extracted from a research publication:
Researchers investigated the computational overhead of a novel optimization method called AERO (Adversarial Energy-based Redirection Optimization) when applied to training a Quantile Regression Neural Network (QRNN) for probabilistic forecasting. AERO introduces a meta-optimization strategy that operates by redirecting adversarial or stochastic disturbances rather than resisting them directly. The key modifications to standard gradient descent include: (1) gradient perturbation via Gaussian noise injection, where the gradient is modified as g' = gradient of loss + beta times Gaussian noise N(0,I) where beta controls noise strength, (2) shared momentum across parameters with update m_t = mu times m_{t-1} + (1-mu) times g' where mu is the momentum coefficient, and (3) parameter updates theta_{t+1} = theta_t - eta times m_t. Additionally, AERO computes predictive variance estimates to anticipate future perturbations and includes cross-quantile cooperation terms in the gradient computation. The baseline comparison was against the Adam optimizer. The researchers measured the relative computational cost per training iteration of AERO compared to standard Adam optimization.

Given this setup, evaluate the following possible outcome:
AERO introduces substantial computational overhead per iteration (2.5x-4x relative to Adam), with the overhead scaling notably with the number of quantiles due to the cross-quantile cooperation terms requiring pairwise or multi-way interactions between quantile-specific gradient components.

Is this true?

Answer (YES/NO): NO